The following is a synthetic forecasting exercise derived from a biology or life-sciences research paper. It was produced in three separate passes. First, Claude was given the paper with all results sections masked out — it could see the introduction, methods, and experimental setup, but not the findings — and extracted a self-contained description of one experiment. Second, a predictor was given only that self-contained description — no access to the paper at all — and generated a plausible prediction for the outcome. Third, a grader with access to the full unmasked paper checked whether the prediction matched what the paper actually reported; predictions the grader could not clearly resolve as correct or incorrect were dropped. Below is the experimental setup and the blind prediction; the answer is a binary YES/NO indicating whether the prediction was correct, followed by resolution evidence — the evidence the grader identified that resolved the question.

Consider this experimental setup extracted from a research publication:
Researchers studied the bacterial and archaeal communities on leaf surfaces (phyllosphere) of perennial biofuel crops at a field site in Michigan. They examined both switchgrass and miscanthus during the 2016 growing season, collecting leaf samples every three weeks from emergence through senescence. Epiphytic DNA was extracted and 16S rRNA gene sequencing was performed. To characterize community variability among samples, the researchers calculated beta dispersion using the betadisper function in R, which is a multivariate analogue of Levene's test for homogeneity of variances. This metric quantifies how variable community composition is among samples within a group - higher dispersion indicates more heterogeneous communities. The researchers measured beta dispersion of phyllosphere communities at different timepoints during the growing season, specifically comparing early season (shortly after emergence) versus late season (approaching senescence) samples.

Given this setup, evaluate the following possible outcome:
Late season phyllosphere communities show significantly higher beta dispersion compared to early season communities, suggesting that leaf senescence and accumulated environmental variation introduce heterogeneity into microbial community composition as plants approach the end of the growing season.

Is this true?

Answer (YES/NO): NO